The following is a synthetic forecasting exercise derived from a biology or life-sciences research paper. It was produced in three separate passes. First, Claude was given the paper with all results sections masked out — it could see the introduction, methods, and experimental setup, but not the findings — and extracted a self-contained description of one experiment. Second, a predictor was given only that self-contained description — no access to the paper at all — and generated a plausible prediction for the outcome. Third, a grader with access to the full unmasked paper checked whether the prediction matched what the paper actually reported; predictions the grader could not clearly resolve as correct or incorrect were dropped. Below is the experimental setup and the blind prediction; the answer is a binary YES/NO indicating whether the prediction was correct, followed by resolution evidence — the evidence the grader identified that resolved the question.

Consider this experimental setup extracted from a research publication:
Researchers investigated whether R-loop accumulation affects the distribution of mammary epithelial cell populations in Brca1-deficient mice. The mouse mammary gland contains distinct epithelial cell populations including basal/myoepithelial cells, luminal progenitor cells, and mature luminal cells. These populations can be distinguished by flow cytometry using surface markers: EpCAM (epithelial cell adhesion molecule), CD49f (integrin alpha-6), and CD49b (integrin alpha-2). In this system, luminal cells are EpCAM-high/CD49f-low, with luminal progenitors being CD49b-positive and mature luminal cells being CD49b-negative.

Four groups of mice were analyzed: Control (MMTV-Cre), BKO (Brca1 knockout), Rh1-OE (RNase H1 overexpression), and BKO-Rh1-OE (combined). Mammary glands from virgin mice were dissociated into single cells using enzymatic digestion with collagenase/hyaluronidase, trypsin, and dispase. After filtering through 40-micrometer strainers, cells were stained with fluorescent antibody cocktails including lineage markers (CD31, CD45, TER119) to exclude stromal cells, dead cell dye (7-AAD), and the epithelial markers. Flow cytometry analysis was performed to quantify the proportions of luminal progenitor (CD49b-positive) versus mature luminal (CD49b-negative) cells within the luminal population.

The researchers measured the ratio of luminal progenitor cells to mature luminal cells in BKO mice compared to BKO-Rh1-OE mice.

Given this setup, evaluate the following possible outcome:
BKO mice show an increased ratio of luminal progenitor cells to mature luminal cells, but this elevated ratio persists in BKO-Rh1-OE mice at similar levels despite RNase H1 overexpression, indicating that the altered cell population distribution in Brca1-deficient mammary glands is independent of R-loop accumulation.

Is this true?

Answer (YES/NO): NO